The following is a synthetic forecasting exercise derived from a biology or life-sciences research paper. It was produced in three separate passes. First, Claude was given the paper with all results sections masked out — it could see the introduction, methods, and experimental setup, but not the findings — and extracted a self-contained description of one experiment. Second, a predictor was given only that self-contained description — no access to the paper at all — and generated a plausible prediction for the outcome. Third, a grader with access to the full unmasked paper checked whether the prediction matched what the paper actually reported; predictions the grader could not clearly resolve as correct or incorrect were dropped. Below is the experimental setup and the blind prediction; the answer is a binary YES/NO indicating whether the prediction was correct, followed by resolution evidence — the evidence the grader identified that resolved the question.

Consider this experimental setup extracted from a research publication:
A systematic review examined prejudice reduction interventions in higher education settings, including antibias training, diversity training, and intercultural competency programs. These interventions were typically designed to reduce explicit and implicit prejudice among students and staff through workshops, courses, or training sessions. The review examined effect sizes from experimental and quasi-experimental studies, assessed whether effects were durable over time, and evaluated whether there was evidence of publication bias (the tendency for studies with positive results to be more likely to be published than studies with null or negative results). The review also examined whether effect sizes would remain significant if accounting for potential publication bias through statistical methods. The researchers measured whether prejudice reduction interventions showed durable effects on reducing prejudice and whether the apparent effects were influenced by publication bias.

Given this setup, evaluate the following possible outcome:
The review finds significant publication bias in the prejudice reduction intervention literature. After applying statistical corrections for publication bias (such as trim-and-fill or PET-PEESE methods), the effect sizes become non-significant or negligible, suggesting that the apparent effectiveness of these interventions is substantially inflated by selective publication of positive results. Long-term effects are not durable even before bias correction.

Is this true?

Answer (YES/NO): YES